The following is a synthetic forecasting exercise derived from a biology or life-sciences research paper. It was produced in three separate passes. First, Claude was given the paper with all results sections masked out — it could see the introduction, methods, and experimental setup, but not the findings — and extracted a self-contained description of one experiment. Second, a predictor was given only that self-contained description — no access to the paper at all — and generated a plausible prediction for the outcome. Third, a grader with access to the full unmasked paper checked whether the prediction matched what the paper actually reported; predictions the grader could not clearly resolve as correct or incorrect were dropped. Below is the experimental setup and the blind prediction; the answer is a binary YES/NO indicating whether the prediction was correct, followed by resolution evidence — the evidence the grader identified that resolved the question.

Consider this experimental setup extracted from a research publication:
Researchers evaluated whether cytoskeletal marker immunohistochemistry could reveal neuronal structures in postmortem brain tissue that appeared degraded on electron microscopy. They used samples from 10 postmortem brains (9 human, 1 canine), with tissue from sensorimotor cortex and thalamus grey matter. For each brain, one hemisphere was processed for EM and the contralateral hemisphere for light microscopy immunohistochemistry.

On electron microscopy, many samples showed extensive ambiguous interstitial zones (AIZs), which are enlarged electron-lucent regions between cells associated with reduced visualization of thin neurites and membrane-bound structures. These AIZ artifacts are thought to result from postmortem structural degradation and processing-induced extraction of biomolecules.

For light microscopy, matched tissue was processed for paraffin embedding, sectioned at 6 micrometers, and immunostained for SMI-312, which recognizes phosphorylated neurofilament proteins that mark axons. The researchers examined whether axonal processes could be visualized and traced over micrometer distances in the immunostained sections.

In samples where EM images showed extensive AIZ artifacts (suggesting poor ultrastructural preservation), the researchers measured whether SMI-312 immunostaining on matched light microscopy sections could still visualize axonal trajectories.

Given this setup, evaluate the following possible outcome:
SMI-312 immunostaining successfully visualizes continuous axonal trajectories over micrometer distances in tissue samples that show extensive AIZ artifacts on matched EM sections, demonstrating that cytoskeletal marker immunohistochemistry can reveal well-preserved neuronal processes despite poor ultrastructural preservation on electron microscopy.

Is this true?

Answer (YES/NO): YES